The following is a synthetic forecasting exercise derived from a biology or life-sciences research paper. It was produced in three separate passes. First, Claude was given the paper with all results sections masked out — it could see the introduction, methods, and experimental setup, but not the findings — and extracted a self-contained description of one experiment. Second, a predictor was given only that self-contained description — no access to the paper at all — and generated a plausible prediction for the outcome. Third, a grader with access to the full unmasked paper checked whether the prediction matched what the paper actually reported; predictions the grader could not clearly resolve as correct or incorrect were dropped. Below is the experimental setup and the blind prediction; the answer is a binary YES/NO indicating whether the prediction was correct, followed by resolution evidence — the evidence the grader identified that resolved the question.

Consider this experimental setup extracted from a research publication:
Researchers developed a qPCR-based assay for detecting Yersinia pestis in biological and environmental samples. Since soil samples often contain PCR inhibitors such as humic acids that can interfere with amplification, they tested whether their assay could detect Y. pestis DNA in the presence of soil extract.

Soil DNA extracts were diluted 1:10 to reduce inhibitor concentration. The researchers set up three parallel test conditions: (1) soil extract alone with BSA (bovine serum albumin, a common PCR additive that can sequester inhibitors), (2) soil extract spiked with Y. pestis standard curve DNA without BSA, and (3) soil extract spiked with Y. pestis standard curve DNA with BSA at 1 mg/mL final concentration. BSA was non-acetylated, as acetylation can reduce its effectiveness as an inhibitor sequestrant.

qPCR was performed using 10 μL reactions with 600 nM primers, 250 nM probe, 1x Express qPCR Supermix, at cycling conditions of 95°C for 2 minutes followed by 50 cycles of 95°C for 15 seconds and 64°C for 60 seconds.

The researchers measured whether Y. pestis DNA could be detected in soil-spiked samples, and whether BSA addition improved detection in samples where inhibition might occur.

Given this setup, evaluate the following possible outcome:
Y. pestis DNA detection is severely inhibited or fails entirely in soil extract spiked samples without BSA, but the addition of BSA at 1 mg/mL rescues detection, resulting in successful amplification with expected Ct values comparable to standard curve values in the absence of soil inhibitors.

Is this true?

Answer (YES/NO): NO